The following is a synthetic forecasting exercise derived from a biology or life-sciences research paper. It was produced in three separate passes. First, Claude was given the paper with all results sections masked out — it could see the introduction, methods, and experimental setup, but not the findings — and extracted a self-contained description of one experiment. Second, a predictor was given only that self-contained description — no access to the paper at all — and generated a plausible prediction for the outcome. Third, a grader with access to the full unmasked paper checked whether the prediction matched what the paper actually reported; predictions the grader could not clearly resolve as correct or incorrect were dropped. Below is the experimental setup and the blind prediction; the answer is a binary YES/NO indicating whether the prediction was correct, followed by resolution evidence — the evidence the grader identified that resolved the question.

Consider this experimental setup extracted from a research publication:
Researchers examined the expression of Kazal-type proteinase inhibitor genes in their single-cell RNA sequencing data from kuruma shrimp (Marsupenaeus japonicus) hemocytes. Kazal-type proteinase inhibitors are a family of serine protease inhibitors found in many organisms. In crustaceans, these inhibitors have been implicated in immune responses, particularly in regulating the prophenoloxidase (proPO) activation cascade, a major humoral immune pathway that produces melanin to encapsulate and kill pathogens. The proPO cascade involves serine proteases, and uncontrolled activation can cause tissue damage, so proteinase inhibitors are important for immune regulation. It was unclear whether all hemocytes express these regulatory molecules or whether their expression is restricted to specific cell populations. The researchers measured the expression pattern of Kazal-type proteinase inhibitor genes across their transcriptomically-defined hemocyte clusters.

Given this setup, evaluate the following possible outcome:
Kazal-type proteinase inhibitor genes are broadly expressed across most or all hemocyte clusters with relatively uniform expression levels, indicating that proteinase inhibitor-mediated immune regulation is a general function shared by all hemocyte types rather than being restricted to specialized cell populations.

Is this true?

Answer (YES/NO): NO